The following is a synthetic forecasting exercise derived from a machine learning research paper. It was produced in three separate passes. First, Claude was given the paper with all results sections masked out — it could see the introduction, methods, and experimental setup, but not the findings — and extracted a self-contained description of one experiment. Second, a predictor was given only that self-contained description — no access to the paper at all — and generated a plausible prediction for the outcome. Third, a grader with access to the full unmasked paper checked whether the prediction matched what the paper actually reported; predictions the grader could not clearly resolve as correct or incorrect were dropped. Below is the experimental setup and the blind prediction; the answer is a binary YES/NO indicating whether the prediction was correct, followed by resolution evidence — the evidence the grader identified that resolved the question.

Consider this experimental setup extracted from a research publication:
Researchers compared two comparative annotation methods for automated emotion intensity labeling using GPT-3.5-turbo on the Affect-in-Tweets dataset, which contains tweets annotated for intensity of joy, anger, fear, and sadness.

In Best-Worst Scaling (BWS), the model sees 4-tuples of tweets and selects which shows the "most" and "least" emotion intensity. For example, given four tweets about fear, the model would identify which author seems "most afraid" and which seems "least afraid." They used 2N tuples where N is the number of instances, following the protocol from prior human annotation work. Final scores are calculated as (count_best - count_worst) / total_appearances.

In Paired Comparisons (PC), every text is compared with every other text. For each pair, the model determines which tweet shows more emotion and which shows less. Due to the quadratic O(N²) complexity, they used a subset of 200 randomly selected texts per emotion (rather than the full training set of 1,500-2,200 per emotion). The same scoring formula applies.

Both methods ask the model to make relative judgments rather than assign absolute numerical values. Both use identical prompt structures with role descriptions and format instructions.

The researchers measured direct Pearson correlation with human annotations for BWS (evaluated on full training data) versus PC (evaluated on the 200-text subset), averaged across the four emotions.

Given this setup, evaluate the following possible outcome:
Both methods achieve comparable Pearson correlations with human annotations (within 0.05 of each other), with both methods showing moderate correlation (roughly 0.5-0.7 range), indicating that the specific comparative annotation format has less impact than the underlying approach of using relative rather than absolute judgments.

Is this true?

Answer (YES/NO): NO